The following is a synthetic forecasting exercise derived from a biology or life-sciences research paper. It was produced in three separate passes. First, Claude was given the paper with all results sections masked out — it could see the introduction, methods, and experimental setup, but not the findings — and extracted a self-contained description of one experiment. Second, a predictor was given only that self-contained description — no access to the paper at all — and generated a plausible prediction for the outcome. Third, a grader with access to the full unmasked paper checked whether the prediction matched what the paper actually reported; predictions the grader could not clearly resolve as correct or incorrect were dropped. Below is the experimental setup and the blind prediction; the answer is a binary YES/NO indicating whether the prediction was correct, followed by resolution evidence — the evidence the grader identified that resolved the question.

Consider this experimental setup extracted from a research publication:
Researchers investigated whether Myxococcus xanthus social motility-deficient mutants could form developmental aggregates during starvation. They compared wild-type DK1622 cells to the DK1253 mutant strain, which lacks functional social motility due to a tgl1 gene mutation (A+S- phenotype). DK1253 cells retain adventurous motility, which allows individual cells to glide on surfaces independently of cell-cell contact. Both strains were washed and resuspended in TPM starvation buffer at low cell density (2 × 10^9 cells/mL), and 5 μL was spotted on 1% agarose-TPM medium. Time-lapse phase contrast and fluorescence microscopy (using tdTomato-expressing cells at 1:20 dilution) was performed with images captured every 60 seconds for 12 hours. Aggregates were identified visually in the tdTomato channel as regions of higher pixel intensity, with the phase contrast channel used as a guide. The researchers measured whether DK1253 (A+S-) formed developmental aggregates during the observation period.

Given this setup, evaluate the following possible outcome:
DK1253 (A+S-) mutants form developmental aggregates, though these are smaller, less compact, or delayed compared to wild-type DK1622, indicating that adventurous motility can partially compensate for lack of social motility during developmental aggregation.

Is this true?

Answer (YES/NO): NO